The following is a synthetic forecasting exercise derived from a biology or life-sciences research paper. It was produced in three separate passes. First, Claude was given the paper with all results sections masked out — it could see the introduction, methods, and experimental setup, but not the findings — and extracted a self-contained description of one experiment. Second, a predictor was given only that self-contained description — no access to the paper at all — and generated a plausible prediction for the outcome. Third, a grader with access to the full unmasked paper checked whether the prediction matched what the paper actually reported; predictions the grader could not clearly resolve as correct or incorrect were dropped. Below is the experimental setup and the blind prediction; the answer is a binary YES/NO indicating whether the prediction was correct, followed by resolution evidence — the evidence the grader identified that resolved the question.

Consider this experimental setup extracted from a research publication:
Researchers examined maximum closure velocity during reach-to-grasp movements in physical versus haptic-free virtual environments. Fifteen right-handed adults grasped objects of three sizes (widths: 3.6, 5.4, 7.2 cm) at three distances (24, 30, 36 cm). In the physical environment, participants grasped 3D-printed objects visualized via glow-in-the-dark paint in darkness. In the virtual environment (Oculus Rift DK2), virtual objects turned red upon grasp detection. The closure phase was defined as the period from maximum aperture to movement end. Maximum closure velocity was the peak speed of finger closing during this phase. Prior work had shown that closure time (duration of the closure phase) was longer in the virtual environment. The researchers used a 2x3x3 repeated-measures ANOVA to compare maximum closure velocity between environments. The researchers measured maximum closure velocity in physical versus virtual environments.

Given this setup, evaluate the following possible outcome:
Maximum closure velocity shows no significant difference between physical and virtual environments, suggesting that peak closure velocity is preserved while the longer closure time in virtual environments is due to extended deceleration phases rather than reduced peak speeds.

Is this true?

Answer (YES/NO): YES